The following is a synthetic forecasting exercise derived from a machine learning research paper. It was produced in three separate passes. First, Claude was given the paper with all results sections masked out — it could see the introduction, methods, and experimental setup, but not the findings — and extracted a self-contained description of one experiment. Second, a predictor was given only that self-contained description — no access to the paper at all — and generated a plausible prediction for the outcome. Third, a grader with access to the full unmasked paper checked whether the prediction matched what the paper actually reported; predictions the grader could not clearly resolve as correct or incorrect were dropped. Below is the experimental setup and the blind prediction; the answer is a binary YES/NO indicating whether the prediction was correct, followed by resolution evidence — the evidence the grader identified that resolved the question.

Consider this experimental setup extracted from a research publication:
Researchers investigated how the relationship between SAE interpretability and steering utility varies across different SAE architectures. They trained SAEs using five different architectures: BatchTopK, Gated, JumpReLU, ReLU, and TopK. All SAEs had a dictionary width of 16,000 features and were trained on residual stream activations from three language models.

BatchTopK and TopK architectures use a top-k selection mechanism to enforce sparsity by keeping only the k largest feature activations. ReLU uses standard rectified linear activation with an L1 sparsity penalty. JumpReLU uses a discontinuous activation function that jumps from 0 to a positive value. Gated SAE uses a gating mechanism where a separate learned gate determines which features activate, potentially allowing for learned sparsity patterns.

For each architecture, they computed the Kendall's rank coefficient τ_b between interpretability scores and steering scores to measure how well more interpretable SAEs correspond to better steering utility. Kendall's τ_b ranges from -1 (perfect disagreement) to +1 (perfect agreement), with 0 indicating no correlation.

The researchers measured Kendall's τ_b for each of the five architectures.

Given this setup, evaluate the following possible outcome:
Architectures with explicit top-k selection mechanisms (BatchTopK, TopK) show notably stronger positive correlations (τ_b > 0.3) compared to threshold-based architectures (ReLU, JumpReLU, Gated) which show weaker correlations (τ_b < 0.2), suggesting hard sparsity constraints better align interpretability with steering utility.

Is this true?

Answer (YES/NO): NO